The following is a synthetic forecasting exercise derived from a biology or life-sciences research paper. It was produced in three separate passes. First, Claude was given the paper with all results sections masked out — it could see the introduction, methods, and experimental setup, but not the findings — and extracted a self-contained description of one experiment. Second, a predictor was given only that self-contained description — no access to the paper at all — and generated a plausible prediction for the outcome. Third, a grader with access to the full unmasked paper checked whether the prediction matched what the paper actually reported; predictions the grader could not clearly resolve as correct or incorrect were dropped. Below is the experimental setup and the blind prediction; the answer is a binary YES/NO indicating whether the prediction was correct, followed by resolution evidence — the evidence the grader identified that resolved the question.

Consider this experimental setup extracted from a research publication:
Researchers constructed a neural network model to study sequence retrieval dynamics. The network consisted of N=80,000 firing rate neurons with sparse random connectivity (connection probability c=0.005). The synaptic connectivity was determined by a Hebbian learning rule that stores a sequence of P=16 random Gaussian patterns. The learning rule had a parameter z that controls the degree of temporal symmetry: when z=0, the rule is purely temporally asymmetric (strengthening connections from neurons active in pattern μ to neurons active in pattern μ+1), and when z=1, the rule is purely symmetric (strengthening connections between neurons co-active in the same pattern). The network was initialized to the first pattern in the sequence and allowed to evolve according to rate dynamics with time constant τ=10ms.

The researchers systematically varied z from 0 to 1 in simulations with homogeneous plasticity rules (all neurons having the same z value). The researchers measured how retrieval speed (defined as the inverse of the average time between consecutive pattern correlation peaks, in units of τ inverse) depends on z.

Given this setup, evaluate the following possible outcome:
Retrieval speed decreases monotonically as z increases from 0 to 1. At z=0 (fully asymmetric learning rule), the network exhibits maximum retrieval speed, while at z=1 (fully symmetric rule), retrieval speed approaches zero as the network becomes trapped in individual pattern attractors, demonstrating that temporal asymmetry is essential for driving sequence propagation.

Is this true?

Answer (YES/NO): YES